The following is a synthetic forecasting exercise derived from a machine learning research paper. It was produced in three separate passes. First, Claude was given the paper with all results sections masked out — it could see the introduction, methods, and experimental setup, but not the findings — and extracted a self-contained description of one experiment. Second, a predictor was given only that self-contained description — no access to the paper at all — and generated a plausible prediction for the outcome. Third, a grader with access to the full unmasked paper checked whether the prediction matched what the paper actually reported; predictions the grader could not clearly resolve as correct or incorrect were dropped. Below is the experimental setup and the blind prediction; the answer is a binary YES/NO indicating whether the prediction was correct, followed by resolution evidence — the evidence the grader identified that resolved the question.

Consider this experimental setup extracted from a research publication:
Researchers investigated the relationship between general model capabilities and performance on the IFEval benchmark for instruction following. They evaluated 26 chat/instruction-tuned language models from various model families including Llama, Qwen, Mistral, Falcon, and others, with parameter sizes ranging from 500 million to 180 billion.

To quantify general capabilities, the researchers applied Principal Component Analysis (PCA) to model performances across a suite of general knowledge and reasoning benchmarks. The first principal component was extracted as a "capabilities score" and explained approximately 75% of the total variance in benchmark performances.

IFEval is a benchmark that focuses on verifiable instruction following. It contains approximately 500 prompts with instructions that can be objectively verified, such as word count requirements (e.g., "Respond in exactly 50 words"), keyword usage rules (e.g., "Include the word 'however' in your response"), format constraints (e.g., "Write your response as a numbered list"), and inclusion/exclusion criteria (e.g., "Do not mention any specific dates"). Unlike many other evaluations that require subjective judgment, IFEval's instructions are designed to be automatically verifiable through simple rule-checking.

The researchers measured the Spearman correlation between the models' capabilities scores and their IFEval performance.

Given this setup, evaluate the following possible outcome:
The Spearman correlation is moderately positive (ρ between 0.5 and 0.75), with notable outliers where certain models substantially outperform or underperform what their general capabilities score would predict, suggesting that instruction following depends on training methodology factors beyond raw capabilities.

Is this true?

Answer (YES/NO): NO